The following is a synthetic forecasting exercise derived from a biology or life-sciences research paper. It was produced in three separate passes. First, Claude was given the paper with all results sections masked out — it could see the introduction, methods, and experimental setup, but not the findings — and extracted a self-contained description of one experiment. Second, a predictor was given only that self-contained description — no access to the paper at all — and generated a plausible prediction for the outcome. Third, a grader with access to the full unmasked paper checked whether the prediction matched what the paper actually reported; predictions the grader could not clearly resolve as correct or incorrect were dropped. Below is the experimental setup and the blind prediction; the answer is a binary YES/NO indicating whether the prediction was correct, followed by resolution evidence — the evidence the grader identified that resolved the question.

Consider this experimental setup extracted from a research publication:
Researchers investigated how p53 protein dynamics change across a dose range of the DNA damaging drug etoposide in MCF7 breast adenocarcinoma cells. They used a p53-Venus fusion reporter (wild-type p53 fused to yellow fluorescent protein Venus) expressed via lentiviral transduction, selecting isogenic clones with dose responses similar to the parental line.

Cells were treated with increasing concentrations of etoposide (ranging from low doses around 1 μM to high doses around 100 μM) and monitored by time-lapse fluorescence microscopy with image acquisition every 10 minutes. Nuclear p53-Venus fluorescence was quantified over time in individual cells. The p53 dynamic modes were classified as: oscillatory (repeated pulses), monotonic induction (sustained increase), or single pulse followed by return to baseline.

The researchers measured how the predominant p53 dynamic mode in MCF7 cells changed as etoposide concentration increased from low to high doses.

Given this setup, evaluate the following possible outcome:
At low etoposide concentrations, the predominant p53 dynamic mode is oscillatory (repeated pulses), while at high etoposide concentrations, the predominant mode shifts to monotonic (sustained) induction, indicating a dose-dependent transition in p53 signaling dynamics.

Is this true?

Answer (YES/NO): NO